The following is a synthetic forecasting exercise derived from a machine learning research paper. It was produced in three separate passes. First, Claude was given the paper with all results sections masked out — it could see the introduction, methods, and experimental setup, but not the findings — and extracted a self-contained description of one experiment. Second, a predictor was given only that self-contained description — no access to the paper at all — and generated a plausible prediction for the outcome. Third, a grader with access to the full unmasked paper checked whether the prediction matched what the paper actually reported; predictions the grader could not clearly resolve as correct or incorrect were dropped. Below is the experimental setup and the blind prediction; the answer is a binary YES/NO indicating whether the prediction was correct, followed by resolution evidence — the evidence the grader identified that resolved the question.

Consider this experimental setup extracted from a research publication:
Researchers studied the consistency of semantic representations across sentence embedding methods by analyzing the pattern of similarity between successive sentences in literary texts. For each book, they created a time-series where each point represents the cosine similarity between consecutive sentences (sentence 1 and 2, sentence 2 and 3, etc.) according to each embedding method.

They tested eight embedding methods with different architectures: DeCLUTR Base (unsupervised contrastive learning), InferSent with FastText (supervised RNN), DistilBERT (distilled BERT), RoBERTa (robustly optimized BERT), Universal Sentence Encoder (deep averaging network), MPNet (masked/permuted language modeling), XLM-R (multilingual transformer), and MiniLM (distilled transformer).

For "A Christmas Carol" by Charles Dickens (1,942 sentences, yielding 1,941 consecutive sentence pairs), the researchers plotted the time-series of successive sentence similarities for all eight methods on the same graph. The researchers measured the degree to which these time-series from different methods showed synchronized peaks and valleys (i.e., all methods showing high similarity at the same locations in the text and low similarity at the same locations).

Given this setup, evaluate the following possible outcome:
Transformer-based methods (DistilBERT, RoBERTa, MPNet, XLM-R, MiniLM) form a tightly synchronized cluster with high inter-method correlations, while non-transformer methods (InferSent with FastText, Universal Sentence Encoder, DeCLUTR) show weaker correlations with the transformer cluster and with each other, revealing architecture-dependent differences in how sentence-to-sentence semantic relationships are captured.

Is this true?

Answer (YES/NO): NO